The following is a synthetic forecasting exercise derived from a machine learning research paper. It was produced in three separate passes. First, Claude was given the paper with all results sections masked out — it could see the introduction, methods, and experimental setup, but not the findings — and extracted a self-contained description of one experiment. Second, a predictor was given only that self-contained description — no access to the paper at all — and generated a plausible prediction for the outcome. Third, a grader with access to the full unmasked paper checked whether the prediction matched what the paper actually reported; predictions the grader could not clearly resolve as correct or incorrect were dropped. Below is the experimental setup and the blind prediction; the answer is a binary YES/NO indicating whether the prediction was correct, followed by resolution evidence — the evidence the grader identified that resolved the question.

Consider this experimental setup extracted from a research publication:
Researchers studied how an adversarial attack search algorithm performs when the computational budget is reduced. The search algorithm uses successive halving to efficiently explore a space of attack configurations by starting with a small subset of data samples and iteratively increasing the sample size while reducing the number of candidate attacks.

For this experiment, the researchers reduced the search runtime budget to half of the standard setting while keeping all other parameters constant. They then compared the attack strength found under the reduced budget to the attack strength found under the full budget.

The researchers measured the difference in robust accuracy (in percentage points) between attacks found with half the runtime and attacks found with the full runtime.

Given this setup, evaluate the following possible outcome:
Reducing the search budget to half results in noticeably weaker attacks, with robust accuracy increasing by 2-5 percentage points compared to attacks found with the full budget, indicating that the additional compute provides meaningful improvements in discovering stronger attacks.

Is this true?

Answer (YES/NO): NO